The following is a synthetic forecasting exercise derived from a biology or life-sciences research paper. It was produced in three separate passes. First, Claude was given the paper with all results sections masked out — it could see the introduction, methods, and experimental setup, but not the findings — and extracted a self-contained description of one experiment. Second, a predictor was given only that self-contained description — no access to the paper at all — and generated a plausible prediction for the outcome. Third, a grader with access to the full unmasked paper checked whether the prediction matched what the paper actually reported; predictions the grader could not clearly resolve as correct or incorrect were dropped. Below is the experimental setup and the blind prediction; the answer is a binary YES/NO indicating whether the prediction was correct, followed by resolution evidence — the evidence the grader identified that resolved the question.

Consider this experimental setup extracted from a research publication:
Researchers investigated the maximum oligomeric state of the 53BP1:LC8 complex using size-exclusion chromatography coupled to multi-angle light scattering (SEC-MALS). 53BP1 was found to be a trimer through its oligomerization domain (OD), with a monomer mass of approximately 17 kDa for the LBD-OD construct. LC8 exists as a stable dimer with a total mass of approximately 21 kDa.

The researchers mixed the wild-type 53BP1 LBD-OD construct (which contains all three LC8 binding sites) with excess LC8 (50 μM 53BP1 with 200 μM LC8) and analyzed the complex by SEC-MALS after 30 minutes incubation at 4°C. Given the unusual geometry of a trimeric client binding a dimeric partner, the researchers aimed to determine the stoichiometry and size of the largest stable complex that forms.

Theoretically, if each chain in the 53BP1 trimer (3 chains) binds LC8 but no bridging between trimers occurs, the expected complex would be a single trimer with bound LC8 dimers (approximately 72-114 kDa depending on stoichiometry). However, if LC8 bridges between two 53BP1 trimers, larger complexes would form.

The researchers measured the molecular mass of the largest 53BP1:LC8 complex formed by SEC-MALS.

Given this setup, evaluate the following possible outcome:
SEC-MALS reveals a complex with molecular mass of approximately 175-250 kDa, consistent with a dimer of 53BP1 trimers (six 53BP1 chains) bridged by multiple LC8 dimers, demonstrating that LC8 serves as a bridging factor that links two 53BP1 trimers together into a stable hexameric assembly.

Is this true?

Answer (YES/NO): NO